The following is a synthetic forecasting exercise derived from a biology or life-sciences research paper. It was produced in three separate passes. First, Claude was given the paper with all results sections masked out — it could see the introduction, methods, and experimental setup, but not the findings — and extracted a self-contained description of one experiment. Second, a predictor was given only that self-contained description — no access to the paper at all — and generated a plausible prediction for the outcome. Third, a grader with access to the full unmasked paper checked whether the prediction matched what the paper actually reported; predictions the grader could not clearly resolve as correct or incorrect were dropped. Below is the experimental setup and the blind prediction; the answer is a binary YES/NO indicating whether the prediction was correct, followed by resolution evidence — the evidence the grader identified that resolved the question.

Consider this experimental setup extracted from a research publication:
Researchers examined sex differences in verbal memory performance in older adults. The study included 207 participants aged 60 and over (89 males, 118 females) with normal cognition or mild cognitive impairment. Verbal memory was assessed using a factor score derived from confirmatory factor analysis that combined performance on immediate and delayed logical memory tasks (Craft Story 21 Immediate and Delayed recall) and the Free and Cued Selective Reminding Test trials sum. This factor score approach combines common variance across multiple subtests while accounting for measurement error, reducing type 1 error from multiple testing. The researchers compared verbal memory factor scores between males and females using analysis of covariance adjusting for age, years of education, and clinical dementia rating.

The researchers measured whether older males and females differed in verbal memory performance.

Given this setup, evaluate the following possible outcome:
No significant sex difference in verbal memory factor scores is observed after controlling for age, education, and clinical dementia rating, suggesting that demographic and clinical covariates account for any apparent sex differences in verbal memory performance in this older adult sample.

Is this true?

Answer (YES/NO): NO